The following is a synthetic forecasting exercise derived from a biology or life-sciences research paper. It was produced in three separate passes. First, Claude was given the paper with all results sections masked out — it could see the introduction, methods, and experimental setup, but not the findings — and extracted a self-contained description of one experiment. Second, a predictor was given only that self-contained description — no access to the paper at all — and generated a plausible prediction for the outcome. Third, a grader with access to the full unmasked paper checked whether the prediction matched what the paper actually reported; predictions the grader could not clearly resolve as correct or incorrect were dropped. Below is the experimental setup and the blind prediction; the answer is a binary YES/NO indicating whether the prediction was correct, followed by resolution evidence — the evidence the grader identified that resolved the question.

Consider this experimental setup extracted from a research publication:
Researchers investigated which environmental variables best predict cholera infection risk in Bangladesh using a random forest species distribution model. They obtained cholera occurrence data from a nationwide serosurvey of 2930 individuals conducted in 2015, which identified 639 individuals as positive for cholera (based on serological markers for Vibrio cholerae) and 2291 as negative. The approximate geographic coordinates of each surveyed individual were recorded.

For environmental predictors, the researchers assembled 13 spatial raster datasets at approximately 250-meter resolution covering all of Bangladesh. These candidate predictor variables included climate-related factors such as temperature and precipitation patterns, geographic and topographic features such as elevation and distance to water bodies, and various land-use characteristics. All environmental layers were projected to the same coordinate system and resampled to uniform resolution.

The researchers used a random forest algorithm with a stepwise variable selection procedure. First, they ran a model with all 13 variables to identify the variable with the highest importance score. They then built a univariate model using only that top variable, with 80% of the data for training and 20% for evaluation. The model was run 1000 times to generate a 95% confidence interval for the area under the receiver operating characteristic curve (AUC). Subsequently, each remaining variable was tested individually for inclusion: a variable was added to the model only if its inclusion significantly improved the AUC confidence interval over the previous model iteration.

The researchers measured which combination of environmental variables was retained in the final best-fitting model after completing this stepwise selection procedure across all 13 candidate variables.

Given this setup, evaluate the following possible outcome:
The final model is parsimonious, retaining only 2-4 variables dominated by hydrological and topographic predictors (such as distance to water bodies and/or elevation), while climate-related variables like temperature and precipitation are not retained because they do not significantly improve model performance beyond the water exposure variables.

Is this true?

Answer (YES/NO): YES